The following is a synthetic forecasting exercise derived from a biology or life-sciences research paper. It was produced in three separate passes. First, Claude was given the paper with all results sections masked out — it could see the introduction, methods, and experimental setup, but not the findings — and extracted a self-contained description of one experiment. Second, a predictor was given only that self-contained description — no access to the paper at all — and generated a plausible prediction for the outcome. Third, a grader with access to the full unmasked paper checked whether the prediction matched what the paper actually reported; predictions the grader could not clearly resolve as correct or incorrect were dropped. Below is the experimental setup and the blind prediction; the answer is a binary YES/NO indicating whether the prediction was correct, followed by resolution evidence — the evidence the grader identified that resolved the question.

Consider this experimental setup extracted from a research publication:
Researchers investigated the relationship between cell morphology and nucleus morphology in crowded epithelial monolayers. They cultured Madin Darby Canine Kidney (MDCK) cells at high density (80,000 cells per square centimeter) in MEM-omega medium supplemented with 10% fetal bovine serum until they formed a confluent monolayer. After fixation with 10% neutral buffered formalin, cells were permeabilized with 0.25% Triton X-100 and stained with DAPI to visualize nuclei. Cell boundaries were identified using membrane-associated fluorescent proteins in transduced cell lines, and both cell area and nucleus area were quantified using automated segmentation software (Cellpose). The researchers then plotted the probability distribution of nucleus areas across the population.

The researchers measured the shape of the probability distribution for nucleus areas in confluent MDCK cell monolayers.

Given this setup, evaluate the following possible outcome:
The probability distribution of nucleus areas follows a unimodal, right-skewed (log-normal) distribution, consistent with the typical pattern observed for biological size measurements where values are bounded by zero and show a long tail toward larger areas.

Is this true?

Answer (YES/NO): YES